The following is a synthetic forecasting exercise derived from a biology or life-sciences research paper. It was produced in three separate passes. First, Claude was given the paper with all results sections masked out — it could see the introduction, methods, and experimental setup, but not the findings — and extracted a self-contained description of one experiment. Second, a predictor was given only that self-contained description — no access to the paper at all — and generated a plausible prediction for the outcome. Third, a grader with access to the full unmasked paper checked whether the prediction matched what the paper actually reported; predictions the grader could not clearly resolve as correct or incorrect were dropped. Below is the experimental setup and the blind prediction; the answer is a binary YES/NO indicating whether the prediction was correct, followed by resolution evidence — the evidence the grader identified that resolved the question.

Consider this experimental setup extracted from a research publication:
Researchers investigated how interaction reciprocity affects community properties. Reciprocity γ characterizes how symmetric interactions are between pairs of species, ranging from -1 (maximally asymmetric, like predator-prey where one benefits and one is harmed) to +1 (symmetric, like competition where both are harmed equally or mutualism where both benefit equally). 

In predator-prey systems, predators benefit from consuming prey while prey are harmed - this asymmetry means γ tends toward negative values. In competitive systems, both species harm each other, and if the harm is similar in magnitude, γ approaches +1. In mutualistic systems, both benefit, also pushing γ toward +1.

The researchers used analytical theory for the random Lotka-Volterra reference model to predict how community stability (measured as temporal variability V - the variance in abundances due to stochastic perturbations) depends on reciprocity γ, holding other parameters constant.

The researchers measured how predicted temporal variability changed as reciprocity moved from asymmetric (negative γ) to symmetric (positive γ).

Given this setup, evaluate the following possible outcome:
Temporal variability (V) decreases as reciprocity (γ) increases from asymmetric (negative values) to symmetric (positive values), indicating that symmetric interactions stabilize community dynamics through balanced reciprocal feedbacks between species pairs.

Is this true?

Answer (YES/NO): NO